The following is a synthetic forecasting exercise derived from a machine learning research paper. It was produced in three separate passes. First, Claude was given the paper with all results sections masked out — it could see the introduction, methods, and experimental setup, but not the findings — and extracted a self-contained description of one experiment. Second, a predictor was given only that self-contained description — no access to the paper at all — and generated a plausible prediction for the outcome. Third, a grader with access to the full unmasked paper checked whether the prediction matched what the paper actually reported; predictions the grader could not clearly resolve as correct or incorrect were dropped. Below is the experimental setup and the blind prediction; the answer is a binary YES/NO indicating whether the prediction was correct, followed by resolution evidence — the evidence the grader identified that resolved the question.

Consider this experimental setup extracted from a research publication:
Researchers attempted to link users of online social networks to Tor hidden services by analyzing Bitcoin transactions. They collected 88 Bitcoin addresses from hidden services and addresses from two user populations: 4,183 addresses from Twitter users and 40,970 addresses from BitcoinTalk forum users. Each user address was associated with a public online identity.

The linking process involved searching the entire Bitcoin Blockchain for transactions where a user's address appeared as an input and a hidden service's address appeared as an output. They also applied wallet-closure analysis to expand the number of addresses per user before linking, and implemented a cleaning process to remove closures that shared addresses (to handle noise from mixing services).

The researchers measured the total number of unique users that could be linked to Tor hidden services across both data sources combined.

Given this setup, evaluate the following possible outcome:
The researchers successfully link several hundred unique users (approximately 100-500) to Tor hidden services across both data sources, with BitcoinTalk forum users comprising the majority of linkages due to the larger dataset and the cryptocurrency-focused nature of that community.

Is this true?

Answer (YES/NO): NO